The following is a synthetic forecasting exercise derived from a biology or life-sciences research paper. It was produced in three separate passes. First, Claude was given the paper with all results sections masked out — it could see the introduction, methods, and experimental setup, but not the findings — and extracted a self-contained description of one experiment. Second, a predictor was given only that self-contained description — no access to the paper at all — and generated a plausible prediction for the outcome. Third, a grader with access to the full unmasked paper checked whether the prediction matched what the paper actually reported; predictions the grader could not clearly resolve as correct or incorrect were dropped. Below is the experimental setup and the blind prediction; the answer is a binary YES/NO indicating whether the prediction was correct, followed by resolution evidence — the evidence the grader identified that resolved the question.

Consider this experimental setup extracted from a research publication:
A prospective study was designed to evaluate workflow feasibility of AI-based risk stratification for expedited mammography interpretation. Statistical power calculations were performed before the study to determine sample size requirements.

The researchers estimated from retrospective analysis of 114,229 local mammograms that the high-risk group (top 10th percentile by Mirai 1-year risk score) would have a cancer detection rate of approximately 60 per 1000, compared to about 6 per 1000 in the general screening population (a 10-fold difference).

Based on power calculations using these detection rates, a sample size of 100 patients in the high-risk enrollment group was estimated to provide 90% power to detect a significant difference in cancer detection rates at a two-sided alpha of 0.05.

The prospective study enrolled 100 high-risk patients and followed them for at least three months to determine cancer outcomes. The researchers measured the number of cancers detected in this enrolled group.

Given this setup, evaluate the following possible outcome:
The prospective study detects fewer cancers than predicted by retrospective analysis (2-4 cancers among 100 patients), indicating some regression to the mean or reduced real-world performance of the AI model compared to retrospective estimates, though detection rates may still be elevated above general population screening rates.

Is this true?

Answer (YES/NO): NO